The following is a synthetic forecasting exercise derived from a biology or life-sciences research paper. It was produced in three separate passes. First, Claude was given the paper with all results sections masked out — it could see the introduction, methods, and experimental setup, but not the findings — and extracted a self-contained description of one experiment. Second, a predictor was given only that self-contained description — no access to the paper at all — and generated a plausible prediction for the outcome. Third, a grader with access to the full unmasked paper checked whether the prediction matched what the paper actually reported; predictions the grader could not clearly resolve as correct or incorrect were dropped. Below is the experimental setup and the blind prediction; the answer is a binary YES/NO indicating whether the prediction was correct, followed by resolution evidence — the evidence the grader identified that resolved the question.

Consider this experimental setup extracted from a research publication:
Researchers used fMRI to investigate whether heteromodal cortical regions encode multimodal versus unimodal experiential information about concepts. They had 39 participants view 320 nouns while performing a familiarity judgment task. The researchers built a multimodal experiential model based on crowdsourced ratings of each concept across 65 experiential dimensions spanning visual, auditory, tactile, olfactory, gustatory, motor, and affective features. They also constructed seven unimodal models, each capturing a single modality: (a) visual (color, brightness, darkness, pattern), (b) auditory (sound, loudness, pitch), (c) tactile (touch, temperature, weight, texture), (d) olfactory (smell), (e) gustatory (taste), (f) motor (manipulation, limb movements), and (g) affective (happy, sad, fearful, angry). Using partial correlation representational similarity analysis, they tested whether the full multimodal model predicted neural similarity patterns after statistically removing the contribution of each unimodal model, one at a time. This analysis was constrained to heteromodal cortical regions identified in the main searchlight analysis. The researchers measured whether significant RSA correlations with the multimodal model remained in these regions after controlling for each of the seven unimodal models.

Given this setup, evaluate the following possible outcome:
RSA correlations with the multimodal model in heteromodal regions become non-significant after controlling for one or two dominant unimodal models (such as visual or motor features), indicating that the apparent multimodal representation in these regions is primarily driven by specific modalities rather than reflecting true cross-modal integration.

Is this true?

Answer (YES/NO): NO